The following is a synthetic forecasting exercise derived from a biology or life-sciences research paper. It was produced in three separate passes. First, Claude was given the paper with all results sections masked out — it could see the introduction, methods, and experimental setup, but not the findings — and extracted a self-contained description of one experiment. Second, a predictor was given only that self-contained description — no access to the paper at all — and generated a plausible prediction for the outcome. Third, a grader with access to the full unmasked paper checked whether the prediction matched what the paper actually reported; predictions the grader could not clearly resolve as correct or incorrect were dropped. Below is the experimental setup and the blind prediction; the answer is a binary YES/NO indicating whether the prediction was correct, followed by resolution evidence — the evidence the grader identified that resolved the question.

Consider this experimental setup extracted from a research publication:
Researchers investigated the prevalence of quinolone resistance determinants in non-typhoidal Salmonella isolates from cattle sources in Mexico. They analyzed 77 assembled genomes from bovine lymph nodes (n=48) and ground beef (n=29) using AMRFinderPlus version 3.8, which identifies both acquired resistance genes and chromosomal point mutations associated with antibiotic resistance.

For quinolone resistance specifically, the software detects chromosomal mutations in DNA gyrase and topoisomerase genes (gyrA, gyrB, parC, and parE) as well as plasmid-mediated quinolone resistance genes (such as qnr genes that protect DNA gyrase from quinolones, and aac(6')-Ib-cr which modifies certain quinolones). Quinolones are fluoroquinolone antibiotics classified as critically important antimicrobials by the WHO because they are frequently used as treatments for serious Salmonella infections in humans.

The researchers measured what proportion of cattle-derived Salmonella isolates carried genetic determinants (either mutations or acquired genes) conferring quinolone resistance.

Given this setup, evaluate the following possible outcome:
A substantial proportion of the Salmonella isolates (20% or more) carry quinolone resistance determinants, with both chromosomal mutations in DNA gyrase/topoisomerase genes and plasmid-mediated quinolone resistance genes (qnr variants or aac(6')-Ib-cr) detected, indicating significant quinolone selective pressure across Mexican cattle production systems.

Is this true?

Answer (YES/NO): YES